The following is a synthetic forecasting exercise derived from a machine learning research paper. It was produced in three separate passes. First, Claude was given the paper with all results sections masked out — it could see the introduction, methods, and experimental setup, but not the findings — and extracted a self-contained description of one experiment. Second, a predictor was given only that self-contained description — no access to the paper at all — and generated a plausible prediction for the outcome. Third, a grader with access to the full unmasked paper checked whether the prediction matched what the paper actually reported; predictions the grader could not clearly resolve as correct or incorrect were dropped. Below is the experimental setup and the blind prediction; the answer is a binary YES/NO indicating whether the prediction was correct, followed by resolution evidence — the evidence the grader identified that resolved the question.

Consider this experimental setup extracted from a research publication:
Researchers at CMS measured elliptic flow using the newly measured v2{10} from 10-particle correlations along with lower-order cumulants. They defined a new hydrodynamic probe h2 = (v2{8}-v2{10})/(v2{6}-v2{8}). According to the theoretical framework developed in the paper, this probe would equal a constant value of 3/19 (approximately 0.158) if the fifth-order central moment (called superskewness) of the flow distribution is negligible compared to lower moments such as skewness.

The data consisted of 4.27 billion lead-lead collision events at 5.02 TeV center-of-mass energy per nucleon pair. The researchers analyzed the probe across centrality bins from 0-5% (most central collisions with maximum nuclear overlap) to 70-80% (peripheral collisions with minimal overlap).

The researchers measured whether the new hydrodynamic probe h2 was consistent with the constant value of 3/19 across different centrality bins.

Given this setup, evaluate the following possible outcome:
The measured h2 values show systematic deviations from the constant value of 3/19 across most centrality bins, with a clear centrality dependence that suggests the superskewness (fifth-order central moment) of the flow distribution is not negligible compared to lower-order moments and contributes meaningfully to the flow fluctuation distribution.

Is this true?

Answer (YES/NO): YES